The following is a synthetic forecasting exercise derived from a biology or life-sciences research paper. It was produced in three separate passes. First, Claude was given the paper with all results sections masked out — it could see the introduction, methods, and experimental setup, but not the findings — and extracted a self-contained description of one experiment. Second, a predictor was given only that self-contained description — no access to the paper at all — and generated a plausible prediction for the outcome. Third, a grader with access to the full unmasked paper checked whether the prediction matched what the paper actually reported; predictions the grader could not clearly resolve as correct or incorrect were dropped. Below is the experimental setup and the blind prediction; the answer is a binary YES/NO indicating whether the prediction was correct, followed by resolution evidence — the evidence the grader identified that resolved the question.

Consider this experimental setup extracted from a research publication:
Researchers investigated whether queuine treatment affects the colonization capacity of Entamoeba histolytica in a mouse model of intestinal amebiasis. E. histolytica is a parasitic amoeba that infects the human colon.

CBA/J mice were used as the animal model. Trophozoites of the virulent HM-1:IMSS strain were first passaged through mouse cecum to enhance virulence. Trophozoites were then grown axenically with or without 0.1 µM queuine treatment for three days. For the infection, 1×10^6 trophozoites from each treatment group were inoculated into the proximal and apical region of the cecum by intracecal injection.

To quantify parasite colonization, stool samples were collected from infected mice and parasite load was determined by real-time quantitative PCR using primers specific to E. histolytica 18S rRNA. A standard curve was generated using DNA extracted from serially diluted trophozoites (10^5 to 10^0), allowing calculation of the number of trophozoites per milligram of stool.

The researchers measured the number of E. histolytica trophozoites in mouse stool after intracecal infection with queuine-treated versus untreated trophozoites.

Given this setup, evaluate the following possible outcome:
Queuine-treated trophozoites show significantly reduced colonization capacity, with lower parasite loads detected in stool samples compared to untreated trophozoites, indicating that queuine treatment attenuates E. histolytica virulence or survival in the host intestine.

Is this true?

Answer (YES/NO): YES